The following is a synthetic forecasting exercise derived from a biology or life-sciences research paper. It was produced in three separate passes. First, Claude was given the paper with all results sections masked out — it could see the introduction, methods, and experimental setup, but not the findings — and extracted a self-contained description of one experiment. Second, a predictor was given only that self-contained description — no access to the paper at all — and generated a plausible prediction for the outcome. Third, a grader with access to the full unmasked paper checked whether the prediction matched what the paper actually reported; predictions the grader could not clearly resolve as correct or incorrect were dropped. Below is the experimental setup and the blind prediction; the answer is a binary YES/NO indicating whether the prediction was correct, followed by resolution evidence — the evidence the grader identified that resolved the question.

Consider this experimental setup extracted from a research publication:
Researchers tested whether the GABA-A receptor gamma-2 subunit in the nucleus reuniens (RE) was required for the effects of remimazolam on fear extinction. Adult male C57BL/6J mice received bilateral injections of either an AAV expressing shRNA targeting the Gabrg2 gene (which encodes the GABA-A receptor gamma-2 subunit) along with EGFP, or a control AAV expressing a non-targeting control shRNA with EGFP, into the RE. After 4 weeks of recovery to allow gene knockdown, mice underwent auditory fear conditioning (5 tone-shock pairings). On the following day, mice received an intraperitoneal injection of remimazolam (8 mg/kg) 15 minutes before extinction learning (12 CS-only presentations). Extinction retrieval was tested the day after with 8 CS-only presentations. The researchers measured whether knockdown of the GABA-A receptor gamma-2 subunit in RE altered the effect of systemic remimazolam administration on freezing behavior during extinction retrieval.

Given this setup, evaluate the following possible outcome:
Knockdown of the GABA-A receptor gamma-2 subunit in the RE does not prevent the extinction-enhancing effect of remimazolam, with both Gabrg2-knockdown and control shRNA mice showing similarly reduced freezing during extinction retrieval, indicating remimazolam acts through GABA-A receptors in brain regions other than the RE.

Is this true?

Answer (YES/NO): NO